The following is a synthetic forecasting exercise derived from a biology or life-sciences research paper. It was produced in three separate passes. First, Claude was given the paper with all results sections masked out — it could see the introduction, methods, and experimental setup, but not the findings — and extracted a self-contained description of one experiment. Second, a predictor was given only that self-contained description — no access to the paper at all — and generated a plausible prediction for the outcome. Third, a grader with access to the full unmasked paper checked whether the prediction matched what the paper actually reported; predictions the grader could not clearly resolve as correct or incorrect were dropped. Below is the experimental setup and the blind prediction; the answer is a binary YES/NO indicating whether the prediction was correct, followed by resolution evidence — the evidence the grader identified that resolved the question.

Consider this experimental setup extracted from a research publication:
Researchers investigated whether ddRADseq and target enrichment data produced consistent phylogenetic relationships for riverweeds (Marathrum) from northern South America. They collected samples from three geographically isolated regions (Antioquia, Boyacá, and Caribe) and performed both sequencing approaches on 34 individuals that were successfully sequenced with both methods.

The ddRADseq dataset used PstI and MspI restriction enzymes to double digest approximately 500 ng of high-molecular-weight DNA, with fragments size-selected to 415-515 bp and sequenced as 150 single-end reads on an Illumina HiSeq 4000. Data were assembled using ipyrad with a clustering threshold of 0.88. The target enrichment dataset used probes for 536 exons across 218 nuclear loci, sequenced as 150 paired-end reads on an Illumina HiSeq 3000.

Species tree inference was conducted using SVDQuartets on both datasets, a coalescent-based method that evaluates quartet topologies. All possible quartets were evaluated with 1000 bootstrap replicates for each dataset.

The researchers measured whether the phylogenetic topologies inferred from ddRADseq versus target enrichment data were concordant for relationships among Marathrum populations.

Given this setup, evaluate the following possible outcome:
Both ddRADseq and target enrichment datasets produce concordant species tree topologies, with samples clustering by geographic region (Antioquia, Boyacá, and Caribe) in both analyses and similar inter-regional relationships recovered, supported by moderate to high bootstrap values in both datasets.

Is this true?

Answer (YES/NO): NO